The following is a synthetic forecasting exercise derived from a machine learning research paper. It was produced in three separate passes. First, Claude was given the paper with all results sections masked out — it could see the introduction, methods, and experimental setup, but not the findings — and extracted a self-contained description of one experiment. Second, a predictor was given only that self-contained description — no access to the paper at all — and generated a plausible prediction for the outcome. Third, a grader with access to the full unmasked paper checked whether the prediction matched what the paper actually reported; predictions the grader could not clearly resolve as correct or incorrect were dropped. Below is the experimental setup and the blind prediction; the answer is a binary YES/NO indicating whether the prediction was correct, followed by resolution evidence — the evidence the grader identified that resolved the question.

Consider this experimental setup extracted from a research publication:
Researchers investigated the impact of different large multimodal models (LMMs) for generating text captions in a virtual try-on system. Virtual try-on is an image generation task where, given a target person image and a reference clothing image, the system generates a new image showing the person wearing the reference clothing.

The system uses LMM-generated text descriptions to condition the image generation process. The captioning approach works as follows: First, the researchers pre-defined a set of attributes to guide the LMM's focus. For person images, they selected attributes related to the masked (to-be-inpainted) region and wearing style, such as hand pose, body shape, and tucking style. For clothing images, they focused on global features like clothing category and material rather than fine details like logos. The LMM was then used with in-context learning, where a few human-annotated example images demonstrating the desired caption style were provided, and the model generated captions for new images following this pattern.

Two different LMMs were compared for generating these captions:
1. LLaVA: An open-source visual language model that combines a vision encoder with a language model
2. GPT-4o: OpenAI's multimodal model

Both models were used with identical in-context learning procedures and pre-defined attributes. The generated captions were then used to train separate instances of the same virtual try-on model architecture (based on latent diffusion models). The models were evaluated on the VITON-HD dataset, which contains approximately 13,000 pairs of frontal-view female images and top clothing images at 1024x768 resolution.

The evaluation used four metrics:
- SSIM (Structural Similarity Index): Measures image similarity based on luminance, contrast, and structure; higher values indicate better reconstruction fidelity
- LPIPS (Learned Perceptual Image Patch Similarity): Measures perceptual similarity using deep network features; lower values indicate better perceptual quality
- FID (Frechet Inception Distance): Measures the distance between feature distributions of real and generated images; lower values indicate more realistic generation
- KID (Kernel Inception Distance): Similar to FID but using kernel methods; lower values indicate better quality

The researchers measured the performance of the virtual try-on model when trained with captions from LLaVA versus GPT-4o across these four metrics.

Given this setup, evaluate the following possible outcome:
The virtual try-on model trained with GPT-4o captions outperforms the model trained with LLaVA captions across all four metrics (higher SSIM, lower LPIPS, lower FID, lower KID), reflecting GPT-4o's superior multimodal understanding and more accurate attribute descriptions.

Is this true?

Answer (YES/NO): NO